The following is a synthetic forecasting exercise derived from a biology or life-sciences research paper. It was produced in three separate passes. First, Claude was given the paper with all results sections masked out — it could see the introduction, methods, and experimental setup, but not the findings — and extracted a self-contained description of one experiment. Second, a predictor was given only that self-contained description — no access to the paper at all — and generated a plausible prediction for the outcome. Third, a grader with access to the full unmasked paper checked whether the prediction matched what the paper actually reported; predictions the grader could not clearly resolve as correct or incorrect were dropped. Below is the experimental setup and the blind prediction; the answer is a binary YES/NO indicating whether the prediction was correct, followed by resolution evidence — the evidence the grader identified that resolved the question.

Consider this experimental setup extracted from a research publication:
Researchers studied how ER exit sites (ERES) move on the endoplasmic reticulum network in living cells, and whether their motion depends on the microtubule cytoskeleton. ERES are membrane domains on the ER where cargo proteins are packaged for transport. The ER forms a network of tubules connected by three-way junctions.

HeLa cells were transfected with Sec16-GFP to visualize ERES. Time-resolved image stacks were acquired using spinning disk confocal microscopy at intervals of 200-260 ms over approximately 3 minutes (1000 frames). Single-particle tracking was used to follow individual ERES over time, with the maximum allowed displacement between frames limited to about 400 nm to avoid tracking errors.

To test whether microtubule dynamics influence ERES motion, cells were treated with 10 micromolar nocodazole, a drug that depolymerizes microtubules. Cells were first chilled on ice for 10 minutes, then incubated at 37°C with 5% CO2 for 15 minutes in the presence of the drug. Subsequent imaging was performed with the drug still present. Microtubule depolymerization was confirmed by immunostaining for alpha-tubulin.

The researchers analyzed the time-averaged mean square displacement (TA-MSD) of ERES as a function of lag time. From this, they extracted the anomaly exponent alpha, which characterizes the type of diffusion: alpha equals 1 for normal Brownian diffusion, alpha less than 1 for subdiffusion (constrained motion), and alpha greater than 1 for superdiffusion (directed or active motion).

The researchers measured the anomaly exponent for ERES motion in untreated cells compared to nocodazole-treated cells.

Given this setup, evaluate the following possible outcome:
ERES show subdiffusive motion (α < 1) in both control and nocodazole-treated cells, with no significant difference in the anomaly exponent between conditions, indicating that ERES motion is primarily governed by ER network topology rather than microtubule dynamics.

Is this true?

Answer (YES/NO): NO